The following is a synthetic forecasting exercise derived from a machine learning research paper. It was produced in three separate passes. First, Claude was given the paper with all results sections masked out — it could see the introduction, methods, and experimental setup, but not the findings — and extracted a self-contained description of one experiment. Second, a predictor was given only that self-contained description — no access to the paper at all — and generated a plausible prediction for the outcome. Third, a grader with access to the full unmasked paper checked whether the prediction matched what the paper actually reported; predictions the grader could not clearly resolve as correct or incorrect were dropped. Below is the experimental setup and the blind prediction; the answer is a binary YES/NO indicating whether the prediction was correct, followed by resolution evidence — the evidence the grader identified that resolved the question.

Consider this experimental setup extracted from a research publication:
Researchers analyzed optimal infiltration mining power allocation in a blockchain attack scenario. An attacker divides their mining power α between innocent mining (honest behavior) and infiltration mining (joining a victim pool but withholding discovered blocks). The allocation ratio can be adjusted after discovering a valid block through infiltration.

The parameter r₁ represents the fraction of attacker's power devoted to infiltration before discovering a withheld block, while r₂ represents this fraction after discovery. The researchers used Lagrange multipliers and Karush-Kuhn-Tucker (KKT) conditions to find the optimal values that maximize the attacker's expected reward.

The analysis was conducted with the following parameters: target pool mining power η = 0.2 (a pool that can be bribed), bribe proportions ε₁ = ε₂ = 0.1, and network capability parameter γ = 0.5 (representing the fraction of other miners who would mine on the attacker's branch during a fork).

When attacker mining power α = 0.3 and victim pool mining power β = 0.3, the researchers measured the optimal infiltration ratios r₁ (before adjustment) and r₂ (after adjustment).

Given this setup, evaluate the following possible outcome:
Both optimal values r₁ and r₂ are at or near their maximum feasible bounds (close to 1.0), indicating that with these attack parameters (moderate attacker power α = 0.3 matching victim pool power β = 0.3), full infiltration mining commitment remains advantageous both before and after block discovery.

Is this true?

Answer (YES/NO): NO